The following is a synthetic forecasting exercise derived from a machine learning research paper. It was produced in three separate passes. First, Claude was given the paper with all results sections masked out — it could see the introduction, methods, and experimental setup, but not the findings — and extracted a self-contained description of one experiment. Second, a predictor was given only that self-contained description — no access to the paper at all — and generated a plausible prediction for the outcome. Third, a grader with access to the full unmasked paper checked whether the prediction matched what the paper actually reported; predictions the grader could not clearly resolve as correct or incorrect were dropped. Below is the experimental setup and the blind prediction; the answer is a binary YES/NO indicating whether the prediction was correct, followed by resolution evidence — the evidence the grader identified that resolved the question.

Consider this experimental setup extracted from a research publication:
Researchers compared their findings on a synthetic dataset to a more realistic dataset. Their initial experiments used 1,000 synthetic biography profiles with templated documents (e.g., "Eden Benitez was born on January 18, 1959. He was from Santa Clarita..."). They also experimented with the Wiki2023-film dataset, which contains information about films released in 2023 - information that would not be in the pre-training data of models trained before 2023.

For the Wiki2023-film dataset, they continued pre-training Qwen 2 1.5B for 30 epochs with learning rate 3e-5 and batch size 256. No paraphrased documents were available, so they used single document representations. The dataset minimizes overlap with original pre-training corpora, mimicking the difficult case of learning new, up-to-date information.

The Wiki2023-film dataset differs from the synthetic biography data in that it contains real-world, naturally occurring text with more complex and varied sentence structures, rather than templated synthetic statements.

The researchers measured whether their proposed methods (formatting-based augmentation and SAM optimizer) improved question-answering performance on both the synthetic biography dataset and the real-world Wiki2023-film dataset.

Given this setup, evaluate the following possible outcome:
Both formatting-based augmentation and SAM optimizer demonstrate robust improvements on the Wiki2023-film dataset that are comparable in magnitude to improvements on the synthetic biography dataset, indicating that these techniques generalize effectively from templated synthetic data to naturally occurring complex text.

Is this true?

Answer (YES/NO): NO